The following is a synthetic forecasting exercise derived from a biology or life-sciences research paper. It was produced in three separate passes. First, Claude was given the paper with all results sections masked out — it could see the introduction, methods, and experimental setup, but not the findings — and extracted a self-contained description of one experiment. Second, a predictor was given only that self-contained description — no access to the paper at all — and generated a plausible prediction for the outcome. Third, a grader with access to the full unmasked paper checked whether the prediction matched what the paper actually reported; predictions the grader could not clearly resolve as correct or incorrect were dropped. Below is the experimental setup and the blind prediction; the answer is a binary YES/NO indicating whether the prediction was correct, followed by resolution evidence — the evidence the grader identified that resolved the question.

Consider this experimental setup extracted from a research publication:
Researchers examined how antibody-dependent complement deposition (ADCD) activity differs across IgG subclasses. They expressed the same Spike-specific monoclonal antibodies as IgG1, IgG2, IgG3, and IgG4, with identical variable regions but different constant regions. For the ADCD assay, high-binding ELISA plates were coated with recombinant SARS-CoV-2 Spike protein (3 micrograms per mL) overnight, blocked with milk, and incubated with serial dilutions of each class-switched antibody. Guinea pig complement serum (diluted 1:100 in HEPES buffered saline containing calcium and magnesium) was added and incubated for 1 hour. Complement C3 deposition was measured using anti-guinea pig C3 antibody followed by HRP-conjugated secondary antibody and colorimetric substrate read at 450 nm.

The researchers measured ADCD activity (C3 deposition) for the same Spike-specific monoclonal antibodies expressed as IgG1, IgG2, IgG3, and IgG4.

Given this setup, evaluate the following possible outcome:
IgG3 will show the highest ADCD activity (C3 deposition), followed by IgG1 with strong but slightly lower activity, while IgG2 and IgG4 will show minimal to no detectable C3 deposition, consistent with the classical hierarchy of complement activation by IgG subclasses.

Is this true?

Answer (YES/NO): NO